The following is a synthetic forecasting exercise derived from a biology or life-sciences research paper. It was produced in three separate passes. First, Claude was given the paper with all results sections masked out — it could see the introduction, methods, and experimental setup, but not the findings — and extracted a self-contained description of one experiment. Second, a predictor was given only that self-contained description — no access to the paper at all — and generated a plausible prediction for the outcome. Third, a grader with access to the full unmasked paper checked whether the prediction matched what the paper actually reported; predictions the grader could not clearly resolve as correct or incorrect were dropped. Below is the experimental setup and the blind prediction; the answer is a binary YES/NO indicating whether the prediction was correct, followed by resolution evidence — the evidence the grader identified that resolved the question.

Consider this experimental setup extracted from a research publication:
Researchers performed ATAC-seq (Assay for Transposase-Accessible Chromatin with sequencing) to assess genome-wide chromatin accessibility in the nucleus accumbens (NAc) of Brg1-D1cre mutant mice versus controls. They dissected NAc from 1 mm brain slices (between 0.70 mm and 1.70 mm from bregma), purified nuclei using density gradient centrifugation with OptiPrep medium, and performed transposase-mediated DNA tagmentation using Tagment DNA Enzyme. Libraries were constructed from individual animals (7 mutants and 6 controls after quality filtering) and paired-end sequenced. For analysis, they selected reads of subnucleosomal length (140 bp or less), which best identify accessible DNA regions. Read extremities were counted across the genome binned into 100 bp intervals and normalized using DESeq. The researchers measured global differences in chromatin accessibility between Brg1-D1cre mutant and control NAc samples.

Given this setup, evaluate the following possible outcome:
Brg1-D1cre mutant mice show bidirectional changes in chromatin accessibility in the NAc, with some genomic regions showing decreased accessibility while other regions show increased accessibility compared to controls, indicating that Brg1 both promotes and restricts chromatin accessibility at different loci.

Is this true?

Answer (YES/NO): NO